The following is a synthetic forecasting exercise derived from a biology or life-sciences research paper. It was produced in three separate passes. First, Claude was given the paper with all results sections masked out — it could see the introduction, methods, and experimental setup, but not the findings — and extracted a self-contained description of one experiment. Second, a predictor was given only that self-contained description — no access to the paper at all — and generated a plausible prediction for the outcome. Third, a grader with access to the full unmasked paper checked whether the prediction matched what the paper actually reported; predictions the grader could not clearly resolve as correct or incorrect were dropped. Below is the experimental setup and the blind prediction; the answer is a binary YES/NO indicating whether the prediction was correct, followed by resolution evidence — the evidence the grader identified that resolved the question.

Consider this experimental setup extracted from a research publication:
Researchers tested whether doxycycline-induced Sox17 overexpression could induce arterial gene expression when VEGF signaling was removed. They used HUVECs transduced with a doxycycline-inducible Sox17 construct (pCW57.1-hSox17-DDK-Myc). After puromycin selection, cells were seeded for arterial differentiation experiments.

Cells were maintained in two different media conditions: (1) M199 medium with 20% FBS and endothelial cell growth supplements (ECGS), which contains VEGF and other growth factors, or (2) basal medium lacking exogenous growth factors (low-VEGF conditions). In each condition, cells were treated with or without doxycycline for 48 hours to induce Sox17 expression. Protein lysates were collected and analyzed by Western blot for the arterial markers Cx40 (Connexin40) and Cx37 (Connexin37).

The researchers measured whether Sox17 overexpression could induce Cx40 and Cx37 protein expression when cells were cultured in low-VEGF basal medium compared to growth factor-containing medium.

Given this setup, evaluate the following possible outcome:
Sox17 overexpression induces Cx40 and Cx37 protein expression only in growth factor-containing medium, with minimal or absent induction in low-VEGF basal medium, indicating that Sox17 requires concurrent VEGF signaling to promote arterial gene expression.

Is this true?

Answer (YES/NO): NO